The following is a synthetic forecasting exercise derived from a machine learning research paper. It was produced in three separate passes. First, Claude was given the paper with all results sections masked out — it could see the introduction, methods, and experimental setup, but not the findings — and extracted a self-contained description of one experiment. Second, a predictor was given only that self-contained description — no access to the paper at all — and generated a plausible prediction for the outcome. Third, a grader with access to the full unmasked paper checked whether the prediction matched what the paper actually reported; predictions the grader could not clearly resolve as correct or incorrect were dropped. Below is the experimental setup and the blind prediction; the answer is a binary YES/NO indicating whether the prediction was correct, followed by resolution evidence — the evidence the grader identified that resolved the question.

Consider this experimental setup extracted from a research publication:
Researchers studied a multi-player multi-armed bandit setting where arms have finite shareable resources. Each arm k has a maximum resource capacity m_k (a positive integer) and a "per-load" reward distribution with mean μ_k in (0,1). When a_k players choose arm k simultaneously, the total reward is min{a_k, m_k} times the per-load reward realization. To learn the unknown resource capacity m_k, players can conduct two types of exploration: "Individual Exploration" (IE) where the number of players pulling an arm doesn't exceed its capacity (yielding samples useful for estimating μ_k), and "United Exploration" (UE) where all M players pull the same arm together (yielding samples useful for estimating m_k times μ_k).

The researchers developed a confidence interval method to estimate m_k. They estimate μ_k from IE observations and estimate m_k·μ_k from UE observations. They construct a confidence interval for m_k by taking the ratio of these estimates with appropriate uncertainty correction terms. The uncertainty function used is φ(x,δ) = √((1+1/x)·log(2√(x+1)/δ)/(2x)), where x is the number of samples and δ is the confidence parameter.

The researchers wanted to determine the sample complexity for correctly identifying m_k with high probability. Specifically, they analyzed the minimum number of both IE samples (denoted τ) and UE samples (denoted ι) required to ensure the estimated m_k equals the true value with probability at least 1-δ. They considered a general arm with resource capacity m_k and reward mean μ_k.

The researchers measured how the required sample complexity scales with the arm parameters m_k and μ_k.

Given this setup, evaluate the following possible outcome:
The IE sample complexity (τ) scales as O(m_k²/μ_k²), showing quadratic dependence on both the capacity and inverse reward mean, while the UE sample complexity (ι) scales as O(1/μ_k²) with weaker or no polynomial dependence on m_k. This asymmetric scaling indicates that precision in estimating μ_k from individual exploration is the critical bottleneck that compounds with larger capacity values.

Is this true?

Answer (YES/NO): NO